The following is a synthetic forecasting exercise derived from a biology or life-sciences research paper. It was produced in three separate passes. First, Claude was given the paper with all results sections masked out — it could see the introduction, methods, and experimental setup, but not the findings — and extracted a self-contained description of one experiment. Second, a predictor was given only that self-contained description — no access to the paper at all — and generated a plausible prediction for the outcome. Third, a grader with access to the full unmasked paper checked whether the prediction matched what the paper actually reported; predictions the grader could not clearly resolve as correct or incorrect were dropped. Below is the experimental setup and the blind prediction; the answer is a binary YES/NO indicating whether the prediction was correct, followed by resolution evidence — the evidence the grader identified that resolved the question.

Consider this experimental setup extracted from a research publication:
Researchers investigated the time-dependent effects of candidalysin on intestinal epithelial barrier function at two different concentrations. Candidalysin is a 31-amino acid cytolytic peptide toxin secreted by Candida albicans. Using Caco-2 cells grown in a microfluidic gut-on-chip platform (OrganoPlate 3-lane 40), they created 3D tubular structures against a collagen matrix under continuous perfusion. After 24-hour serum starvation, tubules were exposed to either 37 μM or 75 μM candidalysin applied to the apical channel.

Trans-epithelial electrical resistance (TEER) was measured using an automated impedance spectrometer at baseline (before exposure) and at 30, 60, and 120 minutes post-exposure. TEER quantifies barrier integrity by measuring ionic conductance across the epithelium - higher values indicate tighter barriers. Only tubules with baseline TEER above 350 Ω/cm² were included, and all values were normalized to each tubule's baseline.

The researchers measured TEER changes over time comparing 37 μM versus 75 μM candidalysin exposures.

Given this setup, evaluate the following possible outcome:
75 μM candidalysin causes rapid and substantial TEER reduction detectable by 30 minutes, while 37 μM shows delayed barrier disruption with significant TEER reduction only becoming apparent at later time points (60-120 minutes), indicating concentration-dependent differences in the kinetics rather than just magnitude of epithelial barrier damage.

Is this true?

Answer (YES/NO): NO